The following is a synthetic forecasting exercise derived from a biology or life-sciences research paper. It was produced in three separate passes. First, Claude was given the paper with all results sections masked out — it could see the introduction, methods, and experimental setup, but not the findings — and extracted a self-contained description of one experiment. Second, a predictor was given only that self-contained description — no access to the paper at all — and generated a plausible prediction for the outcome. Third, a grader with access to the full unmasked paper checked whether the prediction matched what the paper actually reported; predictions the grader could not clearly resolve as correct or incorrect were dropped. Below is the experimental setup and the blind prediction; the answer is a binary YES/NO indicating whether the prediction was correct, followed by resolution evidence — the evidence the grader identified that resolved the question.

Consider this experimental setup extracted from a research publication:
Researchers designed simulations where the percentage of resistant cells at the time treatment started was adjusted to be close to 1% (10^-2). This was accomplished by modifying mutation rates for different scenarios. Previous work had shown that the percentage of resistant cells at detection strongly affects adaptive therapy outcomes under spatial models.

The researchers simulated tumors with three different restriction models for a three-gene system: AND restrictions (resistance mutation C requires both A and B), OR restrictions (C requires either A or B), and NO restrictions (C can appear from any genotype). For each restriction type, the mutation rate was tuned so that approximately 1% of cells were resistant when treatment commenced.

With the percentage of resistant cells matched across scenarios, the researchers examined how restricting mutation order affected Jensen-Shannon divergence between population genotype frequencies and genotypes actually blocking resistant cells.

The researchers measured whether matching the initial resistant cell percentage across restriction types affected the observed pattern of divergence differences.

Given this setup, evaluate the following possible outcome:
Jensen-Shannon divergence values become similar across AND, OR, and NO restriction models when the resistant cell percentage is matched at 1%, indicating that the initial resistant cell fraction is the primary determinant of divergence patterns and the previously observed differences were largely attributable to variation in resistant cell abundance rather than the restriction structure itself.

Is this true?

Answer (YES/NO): NO